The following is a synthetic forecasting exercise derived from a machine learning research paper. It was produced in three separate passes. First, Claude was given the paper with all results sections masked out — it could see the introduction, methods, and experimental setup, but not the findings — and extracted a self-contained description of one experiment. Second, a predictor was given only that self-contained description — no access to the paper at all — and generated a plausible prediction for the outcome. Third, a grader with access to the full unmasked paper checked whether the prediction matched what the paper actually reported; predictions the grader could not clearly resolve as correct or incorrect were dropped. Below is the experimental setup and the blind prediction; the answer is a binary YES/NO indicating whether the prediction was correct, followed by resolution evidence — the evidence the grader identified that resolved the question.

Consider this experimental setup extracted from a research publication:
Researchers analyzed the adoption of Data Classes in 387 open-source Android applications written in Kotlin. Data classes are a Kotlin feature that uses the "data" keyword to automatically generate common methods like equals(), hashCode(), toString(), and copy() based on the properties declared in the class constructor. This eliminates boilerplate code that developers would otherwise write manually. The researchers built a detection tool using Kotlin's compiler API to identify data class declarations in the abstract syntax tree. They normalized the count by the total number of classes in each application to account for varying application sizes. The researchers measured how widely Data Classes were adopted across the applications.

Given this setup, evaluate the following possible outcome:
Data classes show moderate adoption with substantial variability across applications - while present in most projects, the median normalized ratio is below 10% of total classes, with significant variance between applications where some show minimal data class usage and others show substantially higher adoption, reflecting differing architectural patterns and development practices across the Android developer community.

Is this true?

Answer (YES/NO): YES